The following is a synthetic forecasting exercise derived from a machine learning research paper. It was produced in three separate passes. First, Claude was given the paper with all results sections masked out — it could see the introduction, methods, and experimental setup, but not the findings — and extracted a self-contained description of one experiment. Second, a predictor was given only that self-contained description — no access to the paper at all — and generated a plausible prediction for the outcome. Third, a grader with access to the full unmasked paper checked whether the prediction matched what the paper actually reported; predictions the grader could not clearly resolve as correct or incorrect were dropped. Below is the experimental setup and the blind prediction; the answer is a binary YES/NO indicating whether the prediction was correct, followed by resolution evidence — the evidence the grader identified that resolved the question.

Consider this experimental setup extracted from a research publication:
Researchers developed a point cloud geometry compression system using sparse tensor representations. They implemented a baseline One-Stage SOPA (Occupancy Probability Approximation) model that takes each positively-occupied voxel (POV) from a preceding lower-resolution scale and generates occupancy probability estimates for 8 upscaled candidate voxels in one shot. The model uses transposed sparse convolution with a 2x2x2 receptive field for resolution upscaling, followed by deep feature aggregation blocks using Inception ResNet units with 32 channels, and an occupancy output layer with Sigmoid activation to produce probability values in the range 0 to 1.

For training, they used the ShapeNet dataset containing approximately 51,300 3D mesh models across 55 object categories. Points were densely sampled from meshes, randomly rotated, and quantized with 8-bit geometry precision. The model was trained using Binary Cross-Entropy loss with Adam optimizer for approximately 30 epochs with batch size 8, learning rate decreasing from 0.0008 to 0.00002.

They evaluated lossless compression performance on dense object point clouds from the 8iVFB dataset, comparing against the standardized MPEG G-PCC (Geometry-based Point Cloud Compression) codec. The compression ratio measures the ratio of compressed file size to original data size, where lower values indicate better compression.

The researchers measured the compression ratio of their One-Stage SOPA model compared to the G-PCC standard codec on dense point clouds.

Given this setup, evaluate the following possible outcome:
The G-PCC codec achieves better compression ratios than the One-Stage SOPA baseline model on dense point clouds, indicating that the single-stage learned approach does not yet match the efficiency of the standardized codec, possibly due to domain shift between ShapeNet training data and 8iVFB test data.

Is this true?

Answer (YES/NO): YES